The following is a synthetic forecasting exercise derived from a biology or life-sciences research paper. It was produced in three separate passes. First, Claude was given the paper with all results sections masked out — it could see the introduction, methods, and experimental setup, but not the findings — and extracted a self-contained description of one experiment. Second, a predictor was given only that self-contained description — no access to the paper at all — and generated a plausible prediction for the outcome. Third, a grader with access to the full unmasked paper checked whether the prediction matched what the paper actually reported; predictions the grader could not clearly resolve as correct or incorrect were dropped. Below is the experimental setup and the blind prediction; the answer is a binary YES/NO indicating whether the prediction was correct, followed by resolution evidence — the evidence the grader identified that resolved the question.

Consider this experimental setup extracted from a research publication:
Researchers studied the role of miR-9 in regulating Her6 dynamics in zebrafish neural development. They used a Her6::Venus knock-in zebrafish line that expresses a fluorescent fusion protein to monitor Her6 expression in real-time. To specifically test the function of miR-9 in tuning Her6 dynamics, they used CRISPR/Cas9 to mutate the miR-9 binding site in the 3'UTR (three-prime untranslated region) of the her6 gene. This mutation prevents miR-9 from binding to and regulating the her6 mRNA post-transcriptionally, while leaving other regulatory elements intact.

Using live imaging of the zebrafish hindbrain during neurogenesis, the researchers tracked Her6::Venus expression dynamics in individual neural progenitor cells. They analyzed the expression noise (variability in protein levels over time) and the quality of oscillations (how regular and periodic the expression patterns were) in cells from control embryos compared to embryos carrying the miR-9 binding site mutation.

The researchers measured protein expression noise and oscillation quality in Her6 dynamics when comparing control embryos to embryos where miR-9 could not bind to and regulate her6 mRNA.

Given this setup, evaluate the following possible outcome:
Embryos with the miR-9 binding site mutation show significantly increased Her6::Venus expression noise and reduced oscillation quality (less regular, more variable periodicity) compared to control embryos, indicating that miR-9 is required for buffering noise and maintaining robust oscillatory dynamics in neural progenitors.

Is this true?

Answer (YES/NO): YES